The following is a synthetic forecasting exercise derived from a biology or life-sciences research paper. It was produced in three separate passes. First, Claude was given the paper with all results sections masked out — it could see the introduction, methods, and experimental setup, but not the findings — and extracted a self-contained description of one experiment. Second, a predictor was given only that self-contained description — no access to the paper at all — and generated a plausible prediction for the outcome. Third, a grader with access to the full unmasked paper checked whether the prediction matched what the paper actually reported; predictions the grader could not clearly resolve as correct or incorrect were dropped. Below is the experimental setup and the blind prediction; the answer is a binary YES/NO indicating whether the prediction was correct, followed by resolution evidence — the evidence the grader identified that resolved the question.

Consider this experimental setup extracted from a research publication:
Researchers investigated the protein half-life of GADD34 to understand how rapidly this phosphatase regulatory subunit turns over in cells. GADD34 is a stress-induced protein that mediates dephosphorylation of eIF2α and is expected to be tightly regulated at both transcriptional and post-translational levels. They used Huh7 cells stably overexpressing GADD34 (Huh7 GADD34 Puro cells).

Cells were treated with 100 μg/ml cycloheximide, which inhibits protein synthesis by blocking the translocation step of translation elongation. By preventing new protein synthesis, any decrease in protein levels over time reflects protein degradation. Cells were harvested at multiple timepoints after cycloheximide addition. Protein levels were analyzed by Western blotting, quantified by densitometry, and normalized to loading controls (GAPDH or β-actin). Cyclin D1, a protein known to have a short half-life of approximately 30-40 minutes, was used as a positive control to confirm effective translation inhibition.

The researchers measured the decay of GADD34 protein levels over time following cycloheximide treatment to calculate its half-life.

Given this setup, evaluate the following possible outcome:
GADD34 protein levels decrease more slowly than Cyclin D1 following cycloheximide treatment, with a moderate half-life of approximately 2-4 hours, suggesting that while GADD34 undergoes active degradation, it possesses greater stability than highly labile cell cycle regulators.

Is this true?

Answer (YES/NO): NO